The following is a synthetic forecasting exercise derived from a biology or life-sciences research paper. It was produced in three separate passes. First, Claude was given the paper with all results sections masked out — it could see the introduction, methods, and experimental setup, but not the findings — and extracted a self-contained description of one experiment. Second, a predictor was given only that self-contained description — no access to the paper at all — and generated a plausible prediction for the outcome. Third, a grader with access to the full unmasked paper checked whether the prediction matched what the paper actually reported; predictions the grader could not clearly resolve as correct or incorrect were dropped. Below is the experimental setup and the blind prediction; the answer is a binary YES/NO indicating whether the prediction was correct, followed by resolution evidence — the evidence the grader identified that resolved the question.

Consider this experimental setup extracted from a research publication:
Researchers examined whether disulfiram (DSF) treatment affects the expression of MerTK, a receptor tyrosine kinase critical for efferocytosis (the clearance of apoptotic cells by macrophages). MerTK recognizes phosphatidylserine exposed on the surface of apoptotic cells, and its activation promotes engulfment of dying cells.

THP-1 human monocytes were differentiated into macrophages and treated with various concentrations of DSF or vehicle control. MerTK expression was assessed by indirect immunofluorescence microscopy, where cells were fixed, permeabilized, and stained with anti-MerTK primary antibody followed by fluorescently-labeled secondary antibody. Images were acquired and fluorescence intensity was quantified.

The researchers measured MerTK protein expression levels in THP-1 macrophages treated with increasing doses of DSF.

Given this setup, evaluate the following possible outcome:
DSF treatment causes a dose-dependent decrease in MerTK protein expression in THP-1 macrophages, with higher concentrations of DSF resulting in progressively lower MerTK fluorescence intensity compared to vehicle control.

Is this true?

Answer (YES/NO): NO